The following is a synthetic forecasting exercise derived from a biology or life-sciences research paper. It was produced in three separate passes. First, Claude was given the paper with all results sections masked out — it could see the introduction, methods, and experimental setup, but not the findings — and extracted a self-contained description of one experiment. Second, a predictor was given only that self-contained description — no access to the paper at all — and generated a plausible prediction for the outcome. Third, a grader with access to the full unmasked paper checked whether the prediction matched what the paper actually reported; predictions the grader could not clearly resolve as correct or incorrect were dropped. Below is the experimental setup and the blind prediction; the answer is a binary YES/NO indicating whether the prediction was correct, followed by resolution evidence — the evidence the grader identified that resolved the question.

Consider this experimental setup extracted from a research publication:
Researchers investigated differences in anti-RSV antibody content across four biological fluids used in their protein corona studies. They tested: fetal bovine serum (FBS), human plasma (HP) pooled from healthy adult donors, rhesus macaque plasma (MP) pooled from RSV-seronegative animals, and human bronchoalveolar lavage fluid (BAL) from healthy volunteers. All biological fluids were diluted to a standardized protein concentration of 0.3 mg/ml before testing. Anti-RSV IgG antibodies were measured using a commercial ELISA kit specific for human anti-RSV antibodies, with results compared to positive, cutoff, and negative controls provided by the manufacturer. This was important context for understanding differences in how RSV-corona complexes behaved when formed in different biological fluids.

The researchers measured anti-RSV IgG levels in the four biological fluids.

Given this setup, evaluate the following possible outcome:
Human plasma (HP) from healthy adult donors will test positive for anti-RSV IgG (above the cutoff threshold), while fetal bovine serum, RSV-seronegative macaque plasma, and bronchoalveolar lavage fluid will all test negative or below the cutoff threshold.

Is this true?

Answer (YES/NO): NO